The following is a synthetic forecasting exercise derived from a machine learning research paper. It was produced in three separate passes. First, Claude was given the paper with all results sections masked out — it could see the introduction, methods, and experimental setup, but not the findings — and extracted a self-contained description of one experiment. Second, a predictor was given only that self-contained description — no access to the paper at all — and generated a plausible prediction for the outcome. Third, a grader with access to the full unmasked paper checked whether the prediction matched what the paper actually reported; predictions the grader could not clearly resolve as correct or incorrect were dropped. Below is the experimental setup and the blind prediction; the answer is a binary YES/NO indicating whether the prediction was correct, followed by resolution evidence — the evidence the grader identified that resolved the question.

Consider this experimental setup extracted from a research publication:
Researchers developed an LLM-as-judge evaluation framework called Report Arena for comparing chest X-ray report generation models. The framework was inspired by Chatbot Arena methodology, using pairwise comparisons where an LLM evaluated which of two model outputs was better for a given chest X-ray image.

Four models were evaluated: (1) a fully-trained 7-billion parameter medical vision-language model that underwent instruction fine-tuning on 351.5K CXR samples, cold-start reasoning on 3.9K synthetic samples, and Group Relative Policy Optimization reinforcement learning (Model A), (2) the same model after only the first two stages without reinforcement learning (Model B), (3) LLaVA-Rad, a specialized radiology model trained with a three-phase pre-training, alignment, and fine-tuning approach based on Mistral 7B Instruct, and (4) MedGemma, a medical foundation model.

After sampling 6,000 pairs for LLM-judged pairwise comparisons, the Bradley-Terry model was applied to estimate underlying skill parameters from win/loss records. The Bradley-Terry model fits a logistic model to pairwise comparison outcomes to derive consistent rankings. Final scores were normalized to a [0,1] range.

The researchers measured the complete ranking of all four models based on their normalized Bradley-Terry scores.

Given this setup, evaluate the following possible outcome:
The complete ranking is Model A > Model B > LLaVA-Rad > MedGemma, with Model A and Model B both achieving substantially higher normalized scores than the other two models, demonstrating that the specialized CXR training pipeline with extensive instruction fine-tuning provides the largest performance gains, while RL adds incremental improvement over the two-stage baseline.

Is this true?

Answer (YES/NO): NO